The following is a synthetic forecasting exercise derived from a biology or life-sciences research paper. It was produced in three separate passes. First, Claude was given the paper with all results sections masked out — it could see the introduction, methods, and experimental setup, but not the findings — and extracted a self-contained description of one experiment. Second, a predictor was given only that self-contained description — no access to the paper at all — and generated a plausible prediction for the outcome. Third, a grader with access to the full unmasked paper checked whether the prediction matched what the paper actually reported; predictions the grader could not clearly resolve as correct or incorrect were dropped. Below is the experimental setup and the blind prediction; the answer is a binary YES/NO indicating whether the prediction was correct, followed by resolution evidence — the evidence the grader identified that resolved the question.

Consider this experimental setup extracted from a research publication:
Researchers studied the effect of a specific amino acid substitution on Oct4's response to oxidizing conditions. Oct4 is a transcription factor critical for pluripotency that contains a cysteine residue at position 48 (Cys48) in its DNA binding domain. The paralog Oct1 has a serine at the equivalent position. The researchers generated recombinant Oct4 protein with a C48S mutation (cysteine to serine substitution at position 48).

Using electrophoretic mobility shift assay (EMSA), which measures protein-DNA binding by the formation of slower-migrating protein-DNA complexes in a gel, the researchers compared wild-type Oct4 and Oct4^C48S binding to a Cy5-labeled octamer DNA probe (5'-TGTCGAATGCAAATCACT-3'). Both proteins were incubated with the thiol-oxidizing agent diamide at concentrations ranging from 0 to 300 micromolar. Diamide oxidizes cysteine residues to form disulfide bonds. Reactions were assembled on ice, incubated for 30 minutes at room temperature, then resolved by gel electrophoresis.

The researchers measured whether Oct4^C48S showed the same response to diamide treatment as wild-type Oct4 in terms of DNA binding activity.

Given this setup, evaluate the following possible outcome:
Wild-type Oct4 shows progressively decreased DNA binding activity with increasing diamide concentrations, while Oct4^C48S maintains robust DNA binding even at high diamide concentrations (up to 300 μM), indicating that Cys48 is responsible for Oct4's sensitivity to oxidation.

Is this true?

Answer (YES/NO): YES